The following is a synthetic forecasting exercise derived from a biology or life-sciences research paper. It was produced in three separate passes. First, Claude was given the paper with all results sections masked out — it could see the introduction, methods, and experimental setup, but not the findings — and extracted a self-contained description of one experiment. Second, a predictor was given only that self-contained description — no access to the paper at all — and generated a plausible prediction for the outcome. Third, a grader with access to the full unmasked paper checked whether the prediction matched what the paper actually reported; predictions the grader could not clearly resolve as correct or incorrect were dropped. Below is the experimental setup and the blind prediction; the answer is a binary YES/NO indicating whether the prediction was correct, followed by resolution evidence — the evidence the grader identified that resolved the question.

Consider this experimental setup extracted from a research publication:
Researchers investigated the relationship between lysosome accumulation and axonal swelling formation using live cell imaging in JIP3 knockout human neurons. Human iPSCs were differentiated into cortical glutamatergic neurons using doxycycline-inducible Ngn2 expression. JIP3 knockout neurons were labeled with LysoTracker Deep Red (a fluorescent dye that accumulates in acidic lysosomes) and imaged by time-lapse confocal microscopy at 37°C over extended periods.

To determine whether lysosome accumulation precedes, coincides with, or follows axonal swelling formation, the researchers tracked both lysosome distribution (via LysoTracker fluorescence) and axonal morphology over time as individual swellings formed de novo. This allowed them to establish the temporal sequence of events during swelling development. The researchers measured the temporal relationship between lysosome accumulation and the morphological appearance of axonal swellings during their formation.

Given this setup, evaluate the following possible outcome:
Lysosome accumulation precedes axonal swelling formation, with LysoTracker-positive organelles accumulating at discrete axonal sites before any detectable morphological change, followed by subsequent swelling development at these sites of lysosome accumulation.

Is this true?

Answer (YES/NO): NO